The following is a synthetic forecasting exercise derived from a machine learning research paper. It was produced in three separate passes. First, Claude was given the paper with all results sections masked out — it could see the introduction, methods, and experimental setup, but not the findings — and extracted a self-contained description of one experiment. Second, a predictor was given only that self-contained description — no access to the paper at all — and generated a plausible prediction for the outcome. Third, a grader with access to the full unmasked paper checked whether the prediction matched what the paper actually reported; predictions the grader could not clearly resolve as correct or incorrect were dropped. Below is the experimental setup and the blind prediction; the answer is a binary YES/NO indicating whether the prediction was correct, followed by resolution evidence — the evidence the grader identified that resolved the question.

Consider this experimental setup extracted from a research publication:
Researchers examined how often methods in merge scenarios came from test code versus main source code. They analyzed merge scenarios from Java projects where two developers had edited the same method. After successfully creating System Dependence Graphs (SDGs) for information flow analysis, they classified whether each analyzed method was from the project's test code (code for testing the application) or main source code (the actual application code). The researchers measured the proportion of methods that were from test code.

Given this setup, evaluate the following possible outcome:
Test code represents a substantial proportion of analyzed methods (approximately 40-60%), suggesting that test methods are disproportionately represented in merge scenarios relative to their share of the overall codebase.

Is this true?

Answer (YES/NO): NO